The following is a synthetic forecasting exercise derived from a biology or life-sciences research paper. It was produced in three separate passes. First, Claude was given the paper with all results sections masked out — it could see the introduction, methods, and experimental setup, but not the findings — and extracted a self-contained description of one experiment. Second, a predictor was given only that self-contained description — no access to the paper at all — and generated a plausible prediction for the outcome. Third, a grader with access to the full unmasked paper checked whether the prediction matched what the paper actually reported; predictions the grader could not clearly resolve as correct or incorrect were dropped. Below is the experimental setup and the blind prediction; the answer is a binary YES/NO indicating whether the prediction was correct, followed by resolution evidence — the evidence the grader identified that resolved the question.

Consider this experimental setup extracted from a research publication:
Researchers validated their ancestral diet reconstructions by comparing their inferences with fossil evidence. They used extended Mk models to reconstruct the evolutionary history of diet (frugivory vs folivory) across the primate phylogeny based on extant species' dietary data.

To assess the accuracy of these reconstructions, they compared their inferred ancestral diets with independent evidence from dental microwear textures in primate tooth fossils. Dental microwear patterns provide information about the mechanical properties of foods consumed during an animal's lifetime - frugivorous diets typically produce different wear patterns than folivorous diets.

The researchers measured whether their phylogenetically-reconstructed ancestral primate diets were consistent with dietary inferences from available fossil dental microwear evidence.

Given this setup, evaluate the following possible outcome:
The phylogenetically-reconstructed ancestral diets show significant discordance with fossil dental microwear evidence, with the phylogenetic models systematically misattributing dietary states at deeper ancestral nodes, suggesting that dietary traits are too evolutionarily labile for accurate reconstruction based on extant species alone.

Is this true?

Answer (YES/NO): NO